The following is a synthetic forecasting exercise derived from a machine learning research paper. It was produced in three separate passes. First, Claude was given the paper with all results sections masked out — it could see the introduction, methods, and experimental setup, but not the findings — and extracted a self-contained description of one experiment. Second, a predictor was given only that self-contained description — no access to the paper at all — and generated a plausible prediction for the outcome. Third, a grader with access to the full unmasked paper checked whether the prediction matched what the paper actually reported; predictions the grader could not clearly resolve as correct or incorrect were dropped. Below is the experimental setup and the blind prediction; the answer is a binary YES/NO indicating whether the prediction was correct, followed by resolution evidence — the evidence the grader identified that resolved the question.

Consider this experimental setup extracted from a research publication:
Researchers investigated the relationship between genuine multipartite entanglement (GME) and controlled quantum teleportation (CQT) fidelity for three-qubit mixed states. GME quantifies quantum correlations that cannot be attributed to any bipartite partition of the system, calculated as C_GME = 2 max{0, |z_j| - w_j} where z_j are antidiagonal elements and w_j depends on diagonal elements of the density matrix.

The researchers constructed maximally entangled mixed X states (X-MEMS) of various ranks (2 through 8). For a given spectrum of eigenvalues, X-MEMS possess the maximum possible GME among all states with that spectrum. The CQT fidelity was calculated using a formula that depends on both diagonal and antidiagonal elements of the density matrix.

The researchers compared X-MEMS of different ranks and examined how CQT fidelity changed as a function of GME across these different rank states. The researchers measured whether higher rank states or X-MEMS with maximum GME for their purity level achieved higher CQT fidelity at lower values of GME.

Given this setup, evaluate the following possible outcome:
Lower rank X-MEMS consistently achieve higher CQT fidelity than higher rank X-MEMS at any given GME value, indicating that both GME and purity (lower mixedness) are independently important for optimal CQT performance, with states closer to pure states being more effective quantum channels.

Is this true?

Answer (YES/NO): NO